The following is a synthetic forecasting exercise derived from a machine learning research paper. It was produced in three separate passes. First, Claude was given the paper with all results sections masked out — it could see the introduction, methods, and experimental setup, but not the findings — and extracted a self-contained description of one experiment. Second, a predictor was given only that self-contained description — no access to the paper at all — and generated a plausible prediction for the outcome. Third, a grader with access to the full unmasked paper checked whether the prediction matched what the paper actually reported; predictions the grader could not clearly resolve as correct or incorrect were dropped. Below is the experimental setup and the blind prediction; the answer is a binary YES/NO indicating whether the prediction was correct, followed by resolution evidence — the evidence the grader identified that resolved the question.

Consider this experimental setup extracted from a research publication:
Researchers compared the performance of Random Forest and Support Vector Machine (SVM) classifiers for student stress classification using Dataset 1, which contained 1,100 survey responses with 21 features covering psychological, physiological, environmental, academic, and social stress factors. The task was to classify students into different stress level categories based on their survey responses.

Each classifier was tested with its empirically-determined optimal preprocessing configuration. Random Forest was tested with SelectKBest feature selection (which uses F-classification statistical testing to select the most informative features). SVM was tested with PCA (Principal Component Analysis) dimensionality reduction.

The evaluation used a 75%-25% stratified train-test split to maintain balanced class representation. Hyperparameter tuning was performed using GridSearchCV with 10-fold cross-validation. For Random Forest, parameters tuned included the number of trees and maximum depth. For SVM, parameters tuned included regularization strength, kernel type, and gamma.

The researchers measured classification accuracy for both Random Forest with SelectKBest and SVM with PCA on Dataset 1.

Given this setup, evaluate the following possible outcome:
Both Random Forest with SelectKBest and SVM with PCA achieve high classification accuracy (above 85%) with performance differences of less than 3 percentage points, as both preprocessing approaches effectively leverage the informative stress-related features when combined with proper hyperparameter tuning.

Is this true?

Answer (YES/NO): YES